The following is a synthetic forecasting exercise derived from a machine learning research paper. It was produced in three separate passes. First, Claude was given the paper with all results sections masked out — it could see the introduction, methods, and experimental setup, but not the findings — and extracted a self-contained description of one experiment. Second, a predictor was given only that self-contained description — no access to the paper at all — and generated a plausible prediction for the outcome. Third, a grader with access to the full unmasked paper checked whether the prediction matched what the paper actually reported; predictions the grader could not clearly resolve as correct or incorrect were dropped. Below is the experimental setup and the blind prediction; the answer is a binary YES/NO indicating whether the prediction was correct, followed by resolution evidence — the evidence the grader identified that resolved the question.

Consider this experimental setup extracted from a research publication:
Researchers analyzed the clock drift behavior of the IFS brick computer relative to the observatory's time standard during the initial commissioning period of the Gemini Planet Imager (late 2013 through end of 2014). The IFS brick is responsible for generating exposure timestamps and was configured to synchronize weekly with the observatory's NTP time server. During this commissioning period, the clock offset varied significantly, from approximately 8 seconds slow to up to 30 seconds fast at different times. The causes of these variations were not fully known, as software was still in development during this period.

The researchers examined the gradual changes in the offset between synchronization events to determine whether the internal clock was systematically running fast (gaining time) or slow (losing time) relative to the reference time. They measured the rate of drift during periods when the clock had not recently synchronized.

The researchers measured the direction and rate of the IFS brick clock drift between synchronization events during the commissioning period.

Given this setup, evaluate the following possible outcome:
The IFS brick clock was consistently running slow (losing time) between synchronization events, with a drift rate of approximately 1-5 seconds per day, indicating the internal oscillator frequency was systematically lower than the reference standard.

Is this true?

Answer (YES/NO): NO